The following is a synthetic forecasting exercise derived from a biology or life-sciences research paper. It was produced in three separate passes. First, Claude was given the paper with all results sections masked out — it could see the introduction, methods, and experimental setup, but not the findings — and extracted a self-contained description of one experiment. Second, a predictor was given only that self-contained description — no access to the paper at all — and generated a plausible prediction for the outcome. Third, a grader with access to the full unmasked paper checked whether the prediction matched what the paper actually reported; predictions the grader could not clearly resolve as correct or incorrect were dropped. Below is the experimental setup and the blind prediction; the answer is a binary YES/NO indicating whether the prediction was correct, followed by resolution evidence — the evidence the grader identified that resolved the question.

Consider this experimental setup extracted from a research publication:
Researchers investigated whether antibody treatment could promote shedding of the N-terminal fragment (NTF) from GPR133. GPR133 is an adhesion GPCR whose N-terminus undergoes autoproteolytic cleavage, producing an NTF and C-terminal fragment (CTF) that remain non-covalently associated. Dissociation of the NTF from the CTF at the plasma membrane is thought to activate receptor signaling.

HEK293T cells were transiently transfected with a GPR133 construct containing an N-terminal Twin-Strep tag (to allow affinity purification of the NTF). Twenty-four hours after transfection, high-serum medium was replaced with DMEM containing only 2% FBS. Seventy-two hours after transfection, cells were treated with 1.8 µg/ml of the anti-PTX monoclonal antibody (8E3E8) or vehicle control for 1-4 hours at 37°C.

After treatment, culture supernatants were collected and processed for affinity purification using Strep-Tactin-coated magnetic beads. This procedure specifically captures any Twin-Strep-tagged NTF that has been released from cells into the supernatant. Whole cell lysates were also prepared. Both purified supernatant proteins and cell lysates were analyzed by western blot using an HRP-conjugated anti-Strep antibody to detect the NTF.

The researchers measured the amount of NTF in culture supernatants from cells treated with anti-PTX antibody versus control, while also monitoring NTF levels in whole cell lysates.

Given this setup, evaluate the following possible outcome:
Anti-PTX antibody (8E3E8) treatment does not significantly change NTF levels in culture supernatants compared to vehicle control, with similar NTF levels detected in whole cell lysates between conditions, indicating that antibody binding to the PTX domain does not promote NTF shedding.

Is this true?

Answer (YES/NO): NO